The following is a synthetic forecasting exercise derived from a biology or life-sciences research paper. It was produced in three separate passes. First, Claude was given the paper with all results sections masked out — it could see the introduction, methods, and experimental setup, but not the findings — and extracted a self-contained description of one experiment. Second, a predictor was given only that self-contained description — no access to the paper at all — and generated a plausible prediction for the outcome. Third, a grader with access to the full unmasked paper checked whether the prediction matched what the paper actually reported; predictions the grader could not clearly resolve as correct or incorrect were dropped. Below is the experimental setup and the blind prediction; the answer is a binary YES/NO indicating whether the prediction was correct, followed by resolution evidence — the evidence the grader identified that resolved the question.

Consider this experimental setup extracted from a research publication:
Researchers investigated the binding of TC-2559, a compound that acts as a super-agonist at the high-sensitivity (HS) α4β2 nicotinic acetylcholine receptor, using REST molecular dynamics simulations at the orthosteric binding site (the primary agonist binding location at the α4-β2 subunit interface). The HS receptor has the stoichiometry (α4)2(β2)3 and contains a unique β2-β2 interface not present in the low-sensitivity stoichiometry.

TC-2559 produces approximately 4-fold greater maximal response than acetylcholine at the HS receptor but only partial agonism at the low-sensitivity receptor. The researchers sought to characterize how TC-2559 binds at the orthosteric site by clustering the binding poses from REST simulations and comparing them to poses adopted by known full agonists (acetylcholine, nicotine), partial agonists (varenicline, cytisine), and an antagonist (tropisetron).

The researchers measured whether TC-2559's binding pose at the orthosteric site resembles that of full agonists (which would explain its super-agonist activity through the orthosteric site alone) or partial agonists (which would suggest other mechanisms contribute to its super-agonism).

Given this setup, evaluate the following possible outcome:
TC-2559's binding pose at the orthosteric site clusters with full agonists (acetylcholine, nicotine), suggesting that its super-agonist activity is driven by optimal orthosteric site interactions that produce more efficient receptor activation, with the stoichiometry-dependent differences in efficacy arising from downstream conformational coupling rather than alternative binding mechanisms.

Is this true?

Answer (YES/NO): NO